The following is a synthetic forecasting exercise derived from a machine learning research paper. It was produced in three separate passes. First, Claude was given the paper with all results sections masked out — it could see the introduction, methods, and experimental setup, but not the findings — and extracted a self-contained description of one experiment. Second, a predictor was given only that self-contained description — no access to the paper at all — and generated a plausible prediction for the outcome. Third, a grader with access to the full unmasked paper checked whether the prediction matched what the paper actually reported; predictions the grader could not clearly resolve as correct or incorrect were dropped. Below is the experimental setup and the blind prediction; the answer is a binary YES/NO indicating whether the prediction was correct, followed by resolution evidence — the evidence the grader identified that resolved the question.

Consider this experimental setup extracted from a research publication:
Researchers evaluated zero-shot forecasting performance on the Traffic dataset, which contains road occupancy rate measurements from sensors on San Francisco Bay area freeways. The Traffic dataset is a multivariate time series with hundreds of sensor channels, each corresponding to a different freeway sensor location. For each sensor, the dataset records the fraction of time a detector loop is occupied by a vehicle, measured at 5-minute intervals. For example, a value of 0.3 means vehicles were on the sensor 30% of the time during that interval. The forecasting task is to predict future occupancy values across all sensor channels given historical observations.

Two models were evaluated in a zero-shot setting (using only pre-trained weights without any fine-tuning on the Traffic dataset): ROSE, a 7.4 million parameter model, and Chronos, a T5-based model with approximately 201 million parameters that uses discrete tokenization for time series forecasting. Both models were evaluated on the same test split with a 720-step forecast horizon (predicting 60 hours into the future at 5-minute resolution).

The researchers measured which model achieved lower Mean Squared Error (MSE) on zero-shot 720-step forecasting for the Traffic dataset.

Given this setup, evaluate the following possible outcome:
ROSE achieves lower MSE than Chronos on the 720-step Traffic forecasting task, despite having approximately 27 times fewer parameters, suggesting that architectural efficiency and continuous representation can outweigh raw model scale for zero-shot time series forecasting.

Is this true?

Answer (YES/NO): YES